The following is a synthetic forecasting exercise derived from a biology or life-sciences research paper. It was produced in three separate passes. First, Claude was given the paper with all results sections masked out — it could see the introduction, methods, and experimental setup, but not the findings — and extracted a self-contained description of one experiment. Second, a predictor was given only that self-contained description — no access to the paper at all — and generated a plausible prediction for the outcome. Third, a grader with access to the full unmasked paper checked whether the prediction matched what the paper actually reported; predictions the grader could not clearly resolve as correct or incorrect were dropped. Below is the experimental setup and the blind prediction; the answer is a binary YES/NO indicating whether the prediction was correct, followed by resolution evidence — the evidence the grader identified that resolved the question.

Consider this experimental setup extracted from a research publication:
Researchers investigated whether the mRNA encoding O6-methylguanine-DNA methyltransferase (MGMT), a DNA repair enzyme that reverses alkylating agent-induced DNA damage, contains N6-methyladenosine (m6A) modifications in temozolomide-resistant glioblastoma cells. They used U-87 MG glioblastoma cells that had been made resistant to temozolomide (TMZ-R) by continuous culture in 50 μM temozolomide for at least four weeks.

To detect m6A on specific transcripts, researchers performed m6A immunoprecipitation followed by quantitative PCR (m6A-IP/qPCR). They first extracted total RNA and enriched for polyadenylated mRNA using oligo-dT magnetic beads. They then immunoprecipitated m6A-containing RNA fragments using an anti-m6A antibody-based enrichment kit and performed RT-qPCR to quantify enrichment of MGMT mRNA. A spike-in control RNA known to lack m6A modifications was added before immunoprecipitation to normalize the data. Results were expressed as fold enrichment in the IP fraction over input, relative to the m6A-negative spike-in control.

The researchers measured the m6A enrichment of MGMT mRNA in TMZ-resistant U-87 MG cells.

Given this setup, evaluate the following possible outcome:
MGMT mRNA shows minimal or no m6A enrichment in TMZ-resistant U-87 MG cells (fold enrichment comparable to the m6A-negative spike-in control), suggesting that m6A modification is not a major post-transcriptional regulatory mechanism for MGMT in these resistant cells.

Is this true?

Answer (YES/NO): NO